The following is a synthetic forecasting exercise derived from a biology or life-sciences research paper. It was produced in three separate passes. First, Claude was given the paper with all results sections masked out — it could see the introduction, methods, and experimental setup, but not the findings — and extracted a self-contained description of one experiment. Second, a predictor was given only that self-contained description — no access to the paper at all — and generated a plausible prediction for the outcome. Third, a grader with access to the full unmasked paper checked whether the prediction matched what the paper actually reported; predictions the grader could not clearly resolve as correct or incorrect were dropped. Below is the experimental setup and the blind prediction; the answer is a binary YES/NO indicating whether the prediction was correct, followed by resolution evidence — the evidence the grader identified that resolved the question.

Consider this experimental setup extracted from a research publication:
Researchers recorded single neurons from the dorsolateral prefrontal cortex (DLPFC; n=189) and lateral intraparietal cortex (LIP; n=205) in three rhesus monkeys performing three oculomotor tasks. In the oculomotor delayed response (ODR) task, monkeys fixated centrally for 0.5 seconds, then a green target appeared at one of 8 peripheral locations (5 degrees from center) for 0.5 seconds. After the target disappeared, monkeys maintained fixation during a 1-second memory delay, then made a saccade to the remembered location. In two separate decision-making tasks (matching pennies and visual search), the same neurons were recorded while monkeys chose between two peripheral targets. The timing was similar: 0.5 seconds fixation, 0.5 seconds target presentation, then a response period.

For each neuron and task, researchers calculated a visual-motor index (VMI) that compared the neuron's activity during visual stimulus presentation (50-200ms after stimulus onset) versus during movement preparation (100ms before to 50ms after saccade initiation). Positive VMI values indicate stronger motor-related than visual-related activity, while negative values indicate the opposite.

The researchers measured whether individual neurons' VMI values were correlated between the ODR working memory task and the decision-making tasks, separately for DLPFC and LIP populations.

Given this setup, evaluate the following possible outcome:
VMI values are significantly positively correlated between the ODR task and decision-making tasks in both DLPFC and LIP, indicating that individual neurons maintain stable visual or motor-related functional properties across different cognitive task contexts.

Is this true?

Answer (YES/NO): NO